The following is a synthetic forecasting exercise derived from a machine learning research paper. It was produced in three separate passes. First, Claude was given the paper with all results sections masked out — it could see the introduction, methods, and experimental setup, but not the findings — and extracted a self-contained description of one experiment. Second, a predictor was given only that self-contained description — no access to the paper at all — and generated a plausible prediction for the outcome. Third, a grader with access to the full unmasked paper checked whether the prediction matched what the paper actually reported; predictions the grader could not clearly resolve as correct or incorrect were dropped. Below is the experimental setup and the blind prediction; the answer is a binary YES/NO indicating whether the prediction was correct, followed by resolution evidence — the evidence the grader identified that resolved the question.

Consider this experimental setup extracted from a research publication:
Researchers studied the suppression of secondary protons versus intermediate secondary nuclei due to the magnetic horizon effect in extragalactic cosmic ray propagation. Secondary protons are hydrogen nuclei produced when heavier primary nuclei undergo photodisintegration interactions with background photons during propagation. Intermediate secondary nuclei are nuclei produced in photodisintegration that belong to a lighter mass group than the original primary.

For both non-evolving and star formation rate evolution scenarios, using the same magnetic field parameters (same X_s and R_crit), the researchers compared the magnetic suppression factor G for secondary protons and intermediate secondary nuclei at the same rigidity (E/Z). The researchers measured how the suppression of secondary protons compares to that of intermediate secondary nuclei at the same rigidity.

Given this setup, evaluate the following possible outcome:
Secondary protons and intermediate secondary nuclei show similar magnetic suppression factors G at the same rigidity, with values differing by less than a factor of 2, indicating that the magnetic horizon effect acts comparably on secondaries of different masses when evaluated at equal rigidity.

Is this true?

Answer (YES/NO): YES